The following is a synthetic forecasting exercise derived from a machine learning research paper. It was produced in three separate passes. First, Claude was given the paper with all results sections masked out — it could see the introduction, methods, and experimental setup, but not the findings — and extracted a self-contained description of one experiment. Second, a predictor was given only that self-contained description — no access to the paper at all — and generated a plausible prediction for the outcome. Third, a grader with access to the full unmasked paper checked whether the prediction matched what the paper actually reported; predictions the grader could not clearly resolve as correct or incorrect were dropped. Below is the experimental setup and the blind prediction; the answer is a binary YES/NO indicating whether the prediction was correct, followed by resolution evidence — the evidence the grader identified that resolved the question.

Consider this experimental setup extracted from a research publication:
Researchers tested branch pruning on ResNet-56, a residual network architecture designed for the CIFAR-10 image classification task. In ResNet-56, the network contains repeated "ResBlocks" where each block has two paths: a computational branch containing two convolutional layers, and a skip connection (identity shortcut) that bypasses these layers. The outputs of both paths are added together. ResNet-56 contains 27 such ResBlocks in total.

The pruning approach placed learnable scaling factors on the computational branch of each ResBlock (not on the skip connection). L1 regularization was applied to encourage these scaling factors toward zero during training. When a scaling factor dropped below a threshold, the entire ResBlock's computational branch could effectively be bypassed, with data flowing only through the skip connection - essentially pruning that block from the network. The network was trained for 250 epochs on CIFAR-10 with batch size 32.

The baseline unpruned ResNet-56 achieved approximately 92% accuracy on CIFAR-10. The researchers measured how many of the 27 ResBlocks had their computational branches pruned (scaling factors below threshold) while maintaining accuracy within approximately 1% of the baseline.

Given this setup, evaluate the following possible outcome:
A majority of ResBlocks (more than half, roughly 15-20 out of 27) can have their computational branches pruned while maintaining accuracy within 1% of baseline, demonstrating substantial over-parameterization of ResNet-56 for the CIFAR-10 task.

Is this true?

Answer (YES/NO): YES